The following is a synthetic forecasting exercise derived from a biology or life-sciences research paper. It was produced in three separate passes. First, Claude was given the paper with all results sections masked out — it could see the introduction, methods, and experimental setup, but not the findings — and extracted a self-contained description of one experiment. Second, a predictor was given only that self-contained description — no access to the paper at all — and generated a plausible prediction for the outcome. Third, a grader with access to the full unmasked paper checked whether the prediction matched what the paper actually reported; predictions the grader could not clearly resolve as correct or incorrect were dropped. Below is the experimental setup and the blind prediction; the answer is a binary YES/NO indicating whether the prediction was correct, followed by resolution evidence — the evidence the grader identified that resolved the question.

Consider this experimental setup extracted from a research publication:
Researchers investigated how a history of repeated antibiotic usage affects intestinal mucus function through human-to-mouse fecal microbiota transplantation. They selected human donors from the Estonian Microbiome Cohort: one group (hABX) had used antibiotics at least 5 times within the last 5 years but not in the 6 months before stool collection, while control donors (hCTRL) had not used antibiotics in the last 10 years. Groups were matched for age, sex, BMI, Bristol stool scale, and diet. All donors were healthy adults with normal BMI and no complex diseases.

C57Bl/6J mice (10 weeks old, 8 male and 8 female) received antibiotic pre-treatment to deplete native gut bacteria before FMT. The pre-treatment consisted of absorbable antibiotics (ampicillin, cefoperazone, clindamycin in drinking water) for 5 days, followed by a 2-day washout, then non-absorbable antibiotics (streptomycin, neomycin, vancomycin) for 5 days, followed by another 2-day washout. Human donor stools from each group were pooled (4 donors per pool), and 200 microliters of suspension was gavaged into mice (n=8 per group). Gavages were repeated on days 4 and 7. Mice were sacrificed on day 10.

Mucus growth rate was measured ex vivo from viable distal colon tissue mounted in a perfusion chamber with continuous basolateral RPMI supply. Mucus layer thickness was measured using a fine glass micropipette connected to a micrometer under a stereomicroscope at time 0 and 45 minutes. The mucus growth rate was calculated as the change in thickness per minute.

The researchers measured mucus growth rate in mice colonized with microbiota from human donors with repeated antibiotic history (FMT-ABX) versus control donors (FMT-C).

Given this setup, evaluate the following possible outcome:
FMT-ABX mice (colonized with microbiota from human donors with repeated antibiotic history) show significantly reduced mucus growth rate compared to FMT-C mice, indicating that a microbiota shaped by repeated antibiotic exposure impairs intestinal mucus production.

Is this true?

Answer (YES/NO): YES